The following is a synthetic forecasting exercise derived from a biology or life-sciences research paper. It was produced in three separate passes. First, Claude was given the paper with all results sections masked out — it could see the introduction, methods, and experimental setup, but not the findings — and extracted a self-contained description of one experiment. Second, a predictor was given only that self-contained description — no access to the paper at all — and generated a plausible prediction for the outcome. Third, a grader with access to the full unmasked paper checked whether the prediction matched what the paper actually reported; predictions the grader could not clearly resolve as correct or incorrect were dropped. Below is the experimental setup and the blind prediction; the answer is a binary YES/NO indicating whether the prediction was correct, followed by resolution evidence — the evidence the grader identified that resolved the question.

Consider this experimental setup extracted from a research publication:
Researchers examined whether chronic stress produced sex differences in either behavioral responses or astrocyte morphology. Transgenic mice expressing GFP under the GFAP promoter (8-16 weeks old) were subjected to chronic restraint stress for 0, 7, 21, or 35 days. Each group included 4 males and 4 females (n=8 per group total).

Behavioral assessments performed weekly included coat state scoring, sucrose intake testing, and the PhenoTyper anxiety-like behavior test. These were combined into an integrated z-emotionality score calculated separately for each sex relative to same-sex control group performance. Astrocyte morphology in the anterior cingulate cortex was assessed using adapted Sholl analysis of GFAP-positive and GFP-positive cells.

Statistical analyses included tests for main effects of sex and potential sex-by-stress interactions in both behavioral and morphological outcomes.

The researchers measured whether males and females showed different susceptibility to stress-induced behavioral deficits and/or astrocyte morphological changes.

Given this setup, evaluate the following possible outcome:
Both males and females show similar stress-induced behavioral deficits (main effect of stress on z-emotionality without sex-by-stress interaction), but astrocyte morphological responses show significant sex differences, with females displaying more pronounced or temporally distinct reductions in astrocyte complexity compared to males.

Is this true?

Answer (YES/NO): NO